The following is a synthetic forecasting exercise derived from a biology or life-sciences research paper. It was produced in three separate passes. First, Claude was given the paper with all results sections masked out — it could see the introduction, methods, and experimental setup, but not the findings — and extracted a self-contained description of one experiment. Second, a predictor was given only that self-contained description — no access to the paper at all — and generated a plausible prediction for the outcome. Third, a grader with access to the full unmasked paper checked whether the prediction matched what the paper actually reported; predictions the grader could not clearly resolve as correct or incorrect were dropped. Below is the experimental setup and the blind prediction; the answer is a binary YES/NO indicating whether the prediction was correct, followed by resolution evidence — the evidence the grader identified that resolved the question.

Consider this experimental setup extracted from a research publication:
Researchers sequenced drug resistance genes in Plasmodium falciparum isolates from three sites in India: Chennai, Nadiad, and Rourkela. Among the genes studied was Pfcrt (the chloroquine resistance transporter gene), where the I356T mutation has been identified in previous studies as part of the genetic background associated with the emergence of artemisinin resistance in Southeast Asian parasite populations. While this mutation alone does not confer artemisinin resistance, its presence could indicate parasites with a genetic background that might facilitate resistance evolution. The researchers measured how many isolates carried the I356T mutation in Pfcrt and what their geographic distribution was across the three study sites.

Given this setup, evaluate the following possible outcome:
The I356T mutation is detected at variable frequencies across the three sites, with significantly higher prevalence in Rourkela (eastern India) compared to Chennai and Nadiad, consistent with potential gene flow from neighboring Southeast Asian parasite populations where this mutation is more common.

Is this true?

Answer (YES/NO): YES